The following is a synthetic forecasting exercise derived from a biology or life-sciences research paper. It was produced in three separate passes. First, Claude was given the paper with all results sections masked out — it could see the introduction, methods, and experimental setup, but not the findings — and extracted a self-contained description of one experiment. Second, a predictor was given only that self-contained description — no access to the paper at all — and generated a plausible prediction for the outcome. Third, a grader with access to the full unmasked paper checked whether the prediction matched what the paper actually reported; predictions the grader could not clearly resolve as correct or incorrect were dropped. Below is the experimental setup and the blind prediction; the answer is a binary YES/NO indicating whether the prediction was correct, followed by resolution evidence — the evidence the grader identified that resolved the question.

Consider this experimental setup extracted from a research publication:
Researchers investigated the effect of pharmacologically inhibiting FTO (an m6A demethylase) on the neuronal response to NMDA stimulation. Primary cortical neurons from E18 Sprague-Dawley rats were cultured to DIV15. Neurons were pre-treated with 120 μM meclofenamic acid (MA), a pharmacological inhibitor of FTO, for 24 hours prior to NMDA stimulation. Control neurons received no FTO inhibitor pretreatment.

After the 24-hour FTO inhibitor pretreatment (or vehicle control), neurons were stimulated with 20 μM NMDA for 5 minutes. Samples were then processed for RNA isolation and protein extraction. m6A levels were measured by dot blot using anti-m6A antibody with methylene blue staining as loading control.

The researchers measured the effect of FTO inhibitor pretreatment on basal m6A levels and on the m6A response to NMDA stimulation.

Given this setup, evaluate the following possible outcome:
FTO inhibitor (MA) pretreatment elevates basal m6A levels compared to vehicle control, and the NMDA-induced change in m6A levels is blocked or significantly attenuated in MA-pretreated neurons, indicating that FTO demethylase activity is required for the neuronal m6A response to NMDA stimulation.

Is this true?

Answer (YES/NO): YES